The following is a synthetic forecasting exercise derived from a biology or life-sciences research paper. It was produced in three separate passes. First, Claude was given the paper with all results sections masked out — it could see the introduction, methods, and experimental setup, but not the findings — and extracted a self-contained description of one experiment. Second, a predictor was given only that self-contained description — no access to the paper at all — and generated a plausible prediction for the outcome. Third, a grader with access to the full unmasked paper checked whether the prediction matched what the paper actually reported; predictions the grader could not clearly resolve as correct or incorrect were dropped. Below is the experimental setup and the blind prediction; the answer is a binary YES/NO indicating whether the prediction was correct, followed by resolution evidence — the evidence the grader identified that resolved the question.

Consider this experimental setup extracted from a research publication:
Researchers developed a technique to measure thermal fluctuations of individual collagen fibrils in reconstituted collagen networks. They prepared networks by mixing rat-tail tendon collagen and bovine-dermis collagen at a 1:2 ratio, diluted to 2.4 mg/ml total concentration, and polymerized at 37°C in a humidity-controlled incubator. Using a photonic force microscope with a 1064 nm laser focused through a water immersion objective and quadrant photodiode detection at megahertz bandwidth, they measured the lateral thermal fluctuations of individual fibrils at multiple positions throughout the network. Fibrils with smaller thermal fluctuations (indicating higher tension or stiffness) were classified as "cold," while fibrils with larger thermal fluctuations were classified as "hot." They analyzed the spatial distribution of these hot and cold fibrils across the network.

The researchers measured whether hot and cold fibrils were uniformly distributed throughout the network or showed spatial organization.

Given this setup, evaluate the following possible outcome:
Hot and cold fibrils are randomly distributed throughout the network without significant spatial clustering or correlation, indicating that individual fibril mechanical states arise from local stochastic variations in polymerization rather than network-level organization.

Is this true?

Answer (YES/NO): NO